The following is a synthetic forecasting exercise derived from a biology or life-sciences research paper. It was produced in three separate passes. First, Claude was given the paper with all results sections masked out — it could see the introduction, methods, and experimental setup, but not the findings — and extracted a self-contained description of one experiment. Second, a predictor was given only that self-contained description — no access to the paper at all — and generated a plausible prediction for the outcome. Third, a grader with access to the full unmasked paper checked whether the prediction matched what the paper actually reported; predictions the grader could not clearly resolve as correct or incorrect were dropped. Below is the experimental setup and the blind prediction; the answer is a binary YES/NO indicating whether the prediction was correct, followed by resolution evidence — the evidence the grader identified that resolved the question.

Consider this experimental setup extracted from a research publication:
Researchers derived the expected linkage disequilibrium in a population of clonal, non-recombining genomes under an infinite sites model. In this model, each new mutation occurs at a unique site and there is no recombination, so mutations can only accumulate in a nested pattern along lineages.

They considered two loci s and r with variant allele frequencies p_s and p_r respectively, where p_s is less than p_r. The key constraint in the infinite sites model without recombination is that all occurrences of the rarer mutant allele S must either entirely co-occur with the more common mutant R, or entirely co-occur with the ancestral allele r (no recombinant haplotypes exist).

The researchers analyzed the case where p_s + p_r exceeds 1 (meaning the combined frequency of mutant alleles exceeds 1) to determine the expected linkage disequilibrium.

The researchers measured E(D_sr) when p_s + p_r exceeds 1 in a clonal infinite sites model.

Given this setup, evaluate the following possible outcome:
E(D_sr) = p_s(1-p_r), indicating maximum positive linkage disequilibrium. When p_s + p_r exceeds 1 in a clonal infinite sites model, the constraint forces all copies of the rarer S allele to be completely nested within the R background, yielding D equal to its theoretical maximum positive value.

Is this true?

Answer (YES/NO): YES